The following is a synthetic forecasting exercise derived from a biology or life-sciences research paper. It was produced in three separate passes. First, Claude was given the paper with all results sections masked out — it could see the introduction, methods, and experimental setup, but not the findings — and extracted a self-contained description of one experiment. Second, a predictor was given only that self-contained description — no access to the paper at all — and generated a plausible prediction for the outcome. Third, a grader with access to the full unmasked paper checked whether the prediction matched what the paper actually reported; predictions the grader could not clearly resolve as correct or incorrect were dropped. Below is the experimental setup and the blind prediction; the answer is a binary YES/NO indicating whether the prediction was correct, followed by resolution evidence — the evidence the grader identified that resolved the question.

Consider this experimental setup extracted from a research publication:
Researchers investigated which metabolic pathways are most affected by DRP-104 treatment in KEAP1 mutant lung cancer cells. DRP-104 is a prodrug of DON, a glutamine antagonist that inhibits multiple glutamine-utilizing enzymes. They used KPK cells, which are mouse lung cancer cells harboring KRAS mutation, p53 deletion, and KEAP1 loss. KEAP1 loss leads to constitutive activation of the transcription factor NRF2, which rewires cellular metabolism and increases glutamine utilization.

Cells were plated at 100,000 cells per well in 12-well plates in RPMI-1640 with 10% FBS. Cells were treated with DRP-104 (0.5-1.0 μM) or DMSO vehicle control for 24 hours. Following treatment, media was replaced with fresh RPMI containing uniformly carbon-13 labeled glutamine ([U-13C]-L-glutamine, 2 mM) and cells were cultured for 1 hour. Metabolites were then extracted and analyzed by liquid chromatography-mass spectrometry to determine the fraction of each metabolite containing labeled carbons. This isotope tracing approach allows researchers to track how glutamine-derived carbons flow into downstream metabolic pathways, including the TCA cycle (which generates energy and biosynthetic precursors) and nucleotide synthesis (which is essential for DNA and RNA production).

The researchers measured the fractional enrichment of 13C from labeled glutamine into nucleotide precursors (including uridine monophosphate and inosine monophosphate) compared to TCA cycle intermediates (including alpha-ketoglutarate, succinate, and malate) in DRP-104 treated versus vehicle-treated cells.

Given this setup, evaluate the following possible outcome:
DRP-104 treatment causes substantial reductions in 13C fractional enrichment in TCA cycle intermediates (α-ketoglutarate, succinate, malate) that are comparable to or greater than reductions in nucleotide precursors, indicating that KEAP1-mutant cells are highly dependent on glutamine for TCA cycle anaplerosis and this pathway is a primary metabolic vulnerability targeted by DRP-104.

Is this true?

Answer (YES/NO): NO